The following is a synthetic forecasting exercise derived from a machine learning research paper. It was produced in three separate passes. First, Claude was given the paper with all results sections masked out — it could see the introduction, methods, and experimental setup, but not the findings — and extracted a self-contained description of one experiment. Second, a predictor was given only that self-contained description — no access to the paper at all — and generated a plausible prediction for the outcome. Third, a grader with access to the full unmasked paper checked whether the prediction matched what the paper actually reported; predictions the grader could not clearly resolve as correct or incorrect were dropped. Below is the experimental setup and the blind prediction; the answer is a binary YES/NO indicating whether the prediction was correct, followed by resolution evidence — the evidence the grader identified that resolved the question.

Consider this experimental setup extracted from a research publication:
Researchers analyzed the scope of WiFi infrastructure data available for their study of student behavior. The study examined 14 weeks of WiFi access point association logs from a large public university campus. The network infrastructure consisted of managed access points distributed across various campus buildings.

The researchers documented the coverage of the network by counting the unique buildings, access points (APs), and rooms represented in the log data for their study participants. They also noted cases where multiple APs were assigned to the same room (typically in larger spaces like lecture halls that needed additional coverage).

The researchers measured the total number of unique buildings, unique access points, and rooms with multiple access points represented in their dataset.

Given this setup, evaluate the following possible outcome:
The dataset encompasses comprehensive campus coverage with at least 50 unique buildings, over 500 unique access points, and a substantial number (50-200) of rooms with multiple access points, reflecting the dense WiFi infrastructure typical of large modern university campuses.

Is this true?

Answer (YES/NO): NO